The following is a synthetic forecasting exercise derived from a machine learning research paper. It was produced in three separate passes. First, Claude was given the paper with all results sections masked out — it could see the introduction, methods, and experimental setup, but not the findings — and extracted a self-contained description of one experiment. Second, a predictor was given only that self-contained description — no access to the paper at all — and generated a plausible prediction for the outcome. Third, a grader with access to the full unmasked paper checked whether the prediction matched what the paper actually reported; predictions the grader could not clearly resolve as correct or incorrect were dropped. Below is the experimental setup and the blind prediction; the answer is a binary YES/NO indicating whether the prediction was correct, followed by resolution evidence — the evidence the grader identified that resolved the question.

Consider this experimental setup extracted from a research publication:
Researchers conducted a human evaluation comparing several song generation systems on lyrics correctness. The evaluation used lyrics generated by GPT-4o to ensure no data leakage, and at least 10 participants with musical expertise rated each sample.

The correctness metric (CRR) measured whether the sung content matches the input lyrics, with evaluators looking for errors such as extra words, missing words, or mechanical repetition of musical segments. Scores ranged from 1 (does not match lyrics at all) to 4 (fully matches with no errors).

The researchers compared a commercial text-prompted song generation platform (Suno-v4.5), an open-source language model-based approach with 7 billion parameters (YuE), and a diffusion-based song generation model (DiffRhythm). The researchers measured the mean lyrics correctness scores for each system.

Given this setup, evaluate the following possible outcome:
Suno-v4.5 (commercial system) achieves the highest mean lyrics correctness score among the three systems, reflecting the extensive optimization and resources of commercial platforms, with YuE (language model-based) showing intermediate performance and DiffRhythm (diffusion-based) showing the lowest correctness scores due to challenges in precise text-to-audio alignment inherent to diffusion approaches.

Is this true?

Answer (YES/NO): YES